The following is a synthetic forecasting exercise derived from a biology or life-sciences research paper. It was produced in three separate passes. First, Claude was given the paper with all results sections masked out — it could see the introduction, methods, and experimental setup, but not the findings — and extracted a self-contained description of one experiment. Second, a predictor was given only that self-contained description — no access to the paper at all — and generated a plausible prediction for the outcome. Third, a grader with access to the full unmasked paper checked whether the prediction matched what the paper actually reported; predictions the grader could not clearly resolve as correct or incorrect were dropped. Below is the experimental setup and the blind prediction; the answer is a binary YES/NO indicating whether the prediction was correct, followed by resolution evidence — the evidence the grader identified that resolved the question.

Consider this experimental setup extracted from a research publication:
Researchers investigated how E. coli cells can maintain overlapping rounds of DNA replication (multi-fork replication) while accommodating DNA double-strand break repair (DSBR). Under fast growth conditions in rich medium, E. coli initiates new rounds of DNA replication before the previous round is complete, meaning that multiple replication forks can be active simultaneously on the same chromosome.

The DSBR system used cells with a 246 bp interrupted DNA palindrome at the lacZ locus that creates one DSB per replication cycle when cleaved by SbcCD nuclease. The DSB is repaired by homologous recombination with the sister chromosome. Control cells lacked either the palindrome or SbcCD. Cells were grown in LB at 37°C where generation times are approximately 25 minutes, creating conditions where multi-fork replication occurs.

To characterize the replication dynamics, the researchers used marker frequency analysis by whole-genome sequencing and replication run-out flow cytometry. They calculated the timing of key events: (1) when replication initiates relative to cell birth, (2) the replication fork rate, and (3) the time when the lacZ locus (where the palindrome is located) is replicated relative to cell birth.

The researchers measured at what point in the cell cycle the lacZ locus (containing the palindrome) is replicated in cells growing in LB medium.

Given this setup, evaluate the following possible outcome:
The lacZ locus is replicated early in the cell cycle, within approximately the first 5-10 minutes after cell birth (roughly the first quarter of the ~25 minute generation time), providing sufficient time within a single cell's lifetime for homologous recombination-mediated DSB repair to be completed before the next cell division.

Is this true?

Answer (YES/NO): NO